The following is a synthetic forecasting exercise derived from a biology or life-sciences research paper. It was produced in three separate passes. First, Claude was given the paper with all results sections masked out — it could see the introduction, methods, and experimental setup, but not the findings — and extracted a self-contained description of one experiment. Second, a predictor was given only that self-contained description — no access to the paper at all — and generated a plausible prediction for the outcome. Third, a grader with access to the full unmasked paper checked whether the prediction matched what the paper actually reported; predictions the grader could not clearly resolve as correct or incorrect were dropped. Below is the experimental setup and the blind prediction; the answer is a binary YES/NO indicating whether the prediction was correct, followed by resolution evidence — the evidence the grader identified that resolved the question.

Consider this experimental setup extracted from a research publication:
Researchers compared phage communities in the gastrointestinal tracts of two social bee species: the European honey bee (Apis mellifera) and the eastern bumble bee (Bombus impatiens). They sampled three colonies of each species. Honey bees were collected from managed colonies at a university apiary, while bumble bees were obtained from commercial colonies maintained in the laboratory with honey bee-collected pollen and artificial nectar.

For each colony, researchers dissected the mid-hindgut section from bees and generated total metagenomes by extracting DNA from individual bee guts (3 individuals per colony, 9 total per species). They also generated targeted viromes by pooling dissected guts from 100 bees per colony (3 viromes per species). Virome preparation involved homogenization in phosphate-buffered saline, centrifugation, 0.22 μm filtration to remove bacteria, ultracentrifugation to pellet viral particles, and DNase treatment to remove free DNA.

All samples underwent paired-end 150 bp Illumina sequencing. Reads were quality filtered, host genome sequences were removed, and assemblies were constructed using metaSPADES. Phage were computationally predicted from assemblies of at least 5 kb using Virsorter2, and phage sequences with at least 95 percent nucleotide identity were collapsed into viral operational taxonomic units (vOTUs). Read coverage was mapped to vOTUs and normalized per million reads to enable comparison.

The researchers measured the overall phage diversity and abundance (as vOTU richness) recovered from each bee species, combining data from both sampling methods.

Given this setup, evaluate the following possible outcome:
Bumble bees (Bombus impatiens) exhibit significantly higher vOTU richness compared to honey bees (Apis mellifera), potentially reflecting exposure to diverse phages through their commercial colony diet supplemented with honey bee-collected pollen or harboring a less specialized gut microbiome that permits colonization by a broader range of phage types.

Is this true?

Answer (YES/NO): NO